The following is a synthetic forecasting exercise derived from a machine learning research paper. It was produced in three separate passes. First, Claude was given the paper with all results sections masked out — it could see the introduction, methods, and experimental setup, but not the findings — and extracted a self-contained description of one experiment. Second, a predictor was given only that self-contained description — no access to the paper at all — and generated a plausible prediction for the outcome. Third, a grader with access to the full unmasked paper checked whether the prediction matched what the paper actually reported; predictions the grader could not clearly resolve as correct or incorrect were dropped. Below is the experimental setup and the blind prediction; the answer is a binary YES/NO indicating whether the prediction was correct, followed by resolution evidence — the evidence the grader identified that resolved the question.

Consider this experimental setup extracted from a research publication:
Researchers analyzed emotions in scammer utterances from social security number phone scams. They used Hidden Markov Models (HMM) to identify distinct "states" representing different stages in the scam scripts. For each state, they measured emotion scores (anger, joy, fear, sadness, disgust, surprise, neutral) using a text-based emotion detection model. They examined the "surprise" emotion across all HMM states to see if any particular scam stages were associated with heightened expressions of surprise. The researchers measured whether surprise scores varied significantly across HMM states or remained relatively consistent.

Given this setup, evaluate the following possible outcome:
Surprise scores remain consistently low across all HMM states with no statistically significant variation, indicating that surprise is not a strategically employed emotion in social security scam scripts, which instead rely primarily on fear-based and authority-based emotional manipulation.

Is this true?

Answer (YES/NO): NO